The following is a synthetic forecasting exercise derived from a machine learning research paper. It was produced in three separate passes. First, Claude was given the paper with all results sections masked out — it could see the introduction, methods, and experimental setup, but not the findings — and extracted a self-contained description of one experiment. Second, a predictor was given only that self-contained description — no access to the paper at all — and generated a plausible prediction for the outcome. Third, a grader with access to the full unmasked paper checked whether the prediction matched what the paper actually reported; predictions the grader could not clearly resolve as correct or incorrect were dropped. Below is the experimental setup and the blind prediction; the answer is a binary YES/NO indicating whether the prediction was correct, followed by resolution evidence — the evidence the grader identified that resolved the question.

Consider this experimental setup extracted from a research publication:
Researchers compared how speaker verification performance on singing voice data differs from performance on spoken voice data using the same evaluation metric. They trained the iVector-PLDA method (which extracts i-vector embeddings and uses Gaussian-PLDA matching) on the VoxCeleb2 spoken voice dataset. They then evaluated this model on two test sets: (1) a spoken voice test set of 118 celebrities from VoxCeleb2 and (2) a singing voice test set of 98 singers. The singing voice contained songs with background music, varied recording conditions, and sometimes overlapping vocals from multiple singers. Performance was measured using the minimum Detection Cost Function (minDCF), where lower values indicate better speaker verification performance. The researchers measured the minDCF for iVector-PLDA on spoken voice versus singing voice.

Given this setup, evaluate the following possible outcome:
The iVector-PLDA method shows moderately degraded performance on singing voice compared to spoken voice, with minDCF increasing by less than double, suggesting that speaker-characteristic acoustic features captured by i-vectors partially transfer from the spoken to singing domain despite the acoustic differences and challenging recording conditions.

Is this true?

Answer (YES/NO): NO